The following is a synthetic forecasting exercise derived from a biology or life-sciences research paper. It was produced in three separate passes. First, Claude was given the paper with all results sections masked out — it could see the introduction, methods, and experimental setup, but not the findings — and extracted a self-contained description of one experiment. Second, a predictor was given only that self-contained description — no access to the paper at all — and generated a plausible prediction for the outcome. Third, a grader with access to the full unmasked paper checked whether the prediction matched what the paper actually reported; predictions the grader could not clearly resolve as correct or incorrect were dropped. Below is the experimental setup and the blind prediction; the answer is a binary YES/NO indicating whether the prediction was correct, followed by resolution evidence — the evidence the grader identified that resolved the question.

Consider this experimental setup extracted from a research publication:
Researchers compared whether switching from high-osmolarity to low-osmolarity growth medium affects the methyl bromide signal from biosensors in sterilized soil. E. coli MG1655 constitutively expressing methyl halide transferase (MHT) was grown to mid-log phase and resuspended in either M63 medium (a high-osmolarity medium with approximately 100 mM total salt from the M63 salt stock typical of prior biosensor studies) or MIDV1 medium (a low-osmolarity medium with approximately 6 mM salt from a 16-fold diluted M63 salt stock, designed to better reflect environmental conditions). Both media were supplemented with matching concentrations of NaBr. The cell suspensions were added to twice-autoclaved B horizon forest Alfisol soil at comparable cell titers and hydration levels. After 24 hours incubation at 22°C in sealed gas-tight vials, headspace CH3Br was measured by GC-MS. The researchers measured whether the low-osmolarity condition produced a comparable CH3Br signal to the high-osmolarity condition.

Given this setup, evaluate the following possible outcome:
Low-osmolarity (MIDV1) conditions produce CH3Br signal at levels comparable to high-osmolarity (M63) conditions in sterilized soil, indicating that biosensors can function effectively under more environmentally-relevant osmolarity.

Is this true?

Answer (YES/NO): YES